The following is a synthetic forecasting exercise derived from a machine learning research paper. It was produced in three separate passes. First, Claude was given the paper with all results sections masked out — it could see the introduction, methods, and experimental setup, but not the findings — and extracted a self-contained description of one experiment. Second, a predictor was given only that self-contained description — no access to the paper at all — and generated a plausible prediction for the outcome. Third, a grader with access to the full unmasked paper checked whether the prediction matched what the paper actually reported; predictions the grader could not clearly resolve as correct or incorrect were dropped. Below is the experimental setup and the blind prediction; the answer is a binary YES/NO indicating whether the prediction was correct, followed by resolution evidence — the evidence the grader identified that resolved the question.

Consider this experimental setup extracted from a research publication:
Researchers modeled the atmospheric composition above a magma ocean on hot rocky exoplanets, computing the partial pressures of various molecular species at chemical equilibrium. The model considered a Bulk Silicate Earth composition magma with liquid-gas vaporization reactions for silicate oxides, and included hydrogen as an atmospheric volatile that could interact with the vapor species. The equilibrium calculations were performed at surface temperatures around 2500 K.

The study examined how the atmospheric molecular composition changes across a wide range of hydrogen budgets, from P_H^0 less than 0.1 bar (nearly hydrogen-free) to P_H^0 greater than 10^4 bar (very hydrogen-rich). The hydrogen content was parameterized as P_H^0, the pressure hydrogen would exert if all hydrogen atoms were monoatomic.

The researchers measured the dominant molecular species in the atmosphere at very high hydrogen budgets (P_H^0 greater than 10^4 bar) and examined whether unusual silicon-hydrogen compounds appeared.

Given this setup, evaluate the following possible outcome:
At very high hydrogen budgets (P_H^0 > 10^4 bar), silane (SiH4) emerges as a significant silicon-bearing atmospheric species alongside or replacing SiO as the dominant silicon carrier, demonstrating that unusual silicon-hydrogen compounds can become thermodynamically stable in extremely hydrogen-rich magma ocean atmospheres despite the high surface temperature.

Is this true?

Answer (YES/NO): YES